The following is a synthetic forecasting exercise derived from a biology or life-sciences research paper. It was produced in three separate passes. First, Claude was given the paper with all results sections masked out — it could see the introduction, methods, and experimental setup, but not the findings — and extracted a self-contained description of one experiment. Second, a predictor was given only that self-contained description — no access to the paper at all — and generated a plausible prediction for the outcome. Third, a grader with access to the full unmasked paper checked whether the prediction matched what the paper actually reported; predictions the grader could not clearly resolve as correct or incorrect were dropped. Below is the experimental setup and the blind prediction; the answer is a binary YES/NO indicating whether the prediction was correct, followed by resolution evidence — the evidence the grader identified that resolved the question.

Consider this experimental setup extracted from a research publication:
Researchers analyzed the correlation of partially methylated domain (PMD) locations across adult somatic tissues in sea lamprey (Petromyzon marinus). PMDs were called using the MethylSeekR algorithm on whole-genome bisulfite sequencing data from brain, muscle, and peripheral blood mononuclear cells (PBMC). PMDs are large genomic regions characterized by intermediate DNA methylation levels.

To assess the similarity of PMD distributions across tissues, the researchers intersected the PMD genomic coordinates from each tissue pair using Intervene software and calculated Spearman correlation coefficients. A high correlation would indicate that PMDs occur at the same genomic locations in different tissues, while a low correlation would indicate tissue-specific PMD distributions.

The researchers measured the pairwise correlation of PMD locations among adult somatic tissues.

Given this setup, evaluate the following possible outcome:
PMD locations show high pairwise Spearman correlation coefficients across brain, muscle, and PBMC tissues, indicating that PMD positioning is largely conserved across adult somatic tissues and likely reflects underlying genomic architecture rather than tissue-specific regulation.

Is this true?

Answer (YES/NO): YES